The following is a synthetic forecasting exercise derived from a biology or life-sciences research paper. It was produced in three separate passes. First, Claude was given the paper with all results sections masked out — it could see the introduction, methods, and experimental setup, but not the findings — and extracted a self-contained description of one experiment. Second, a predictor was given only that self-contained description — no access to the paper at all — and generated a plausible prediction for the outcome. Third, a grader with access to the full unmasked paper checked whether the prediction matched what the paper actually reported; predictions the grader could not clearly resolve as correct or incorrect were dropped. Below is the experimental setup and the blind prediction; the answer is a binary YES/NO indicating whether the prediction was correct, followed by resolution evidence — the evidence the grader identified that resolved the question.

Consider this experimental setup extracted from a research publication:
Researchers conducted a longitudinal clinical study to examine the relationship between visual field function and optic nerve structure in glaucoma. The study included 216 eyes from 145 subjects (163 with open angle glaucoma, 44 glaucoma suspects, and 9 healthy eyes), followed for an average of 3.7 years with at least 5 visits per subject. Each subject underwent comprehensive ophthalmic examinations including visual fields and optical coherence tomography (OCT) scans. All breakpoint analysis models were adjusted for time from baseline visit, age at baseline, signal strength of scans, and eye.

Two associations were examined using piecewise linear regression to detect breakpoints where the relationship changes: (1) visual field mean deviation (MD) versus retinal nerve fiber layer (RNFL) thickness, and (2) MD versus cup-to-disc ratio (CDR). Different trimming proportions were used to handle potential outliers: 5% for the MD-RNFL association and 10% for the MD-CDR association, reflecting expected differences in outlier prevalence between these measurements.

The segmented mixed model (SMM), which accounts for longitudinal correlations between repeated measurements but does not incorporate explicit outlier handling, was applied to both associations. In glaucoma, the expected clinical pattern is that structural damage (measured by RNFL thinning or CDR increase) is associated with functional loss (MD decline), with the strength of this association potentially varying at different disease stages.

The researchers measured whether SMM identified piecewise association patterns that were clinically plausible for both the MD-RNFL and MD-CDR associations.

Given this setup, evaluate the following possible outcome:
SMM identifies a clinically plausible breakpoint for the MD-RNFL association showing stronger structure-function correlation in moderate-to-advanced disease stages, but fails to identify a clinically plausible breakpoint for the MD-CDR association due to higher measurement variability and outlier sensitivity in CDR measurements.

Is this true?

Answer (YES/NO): NO